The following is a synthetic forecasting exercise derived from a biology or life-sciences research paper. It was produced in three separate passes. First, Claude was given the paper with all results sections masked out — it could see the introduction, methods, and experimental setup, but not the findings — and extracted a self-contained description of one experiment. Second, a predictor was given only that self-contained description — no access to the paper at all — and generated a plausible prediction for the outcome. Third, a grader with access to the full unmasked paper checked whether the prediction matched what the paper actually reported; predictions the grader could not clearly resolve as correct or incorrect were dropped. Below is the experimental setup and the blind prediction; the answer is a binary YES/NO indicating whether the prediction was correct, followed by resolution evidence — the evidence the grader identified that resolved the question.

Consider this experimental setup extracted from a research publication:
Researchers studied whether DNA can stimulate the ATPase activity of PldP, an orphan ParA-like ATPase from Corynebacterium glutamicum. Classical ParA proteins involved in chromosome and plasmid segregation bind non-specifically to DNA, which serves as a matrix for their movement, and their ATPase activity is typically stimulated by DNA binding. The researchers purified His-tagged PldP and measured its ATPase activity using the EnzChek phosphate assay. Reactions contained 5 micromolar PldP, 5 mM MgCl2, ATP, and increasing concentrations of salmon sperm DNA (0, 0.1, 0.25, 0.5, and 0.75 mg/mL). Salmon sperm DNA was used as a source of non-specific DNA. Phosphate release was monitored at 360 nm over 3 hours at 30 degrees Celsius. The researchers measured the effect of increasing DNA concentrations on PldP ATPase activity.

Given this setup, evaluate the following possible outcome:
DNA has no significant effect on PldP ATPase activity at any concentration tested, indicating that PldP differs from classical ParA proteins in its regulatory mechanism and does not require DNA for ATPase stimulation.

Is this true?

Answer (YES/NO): NO